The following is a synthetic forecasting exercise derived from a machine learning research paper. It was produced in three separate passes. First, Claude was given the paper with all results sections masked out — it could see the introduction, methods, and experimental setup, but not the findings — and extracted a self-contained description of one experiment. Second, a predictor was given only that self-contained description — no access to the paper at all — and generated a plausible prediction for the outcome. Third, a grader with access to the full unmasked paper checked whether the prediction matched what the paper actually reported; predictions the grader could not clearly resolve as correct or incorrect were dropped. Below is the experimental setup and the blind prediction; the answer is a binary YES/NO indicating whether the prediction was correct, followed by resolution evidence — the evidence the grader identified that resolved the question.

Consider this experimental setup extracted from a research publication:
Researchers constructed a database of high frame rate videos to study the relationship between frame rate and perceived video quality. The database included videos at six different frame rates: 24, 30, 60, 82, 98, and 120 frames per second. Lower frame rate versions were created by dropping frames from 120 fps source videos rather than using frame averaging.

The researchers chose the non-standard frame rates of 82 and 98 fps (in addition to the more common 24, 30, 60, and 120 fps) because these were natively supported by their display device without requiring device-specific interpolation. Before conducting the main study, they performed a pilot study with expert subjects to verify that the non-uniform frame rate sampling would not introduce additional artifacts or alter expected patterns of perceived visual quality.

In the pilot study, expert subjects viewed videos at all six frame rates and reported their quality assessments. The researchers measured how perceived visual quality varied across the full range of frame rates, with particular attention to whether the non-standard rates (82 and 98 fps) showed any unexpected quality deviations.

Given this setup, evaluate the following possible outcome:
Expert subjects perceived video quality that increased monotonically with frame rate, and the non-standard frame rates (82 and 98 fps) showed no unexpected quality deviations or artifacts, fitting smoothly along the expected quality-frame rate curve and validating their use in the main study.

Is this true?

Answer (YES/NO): YES